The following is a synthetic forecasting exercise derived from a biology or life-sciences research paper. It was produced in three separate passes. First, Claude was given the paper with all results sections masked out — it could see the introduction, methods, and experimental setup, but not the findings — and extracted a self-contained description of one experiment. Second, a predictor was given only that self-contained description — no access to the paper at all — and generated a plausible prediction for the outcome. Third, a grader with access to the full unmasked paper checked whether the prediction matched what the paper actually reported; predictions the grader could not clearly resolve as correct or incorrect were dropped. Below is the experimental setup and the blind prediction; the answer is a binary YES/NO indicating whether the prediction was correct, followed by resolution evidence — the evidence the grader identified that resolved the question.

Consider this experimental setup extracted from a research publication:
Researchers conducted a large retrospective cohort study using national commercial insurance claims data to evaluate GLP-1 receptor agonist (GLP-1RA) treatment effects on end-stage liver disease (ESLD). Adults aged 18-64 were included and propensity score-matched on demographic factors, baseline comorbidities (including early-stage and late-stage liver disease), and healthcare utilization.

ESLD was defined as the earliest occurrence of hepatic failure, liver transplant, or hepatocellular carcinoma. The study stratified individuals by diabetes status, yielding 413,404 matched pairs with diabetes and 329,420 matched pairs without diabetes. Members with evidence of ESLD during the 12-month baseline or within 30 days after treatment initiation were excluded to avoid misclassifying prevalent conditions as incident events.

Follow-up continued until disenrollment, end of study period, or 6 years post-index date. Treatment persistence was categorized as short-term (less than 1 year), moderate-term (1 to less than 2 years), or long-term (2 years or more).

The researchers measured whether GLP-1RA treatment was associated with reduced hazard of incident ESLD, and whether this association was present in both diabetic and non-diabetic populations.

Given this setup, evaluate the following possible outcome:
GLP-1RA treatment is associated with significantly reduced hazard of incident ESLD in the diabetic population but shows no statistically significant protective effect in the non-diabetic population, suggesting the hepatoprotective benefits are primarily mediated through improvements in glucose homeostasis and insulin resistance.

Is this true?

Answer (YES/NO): NO